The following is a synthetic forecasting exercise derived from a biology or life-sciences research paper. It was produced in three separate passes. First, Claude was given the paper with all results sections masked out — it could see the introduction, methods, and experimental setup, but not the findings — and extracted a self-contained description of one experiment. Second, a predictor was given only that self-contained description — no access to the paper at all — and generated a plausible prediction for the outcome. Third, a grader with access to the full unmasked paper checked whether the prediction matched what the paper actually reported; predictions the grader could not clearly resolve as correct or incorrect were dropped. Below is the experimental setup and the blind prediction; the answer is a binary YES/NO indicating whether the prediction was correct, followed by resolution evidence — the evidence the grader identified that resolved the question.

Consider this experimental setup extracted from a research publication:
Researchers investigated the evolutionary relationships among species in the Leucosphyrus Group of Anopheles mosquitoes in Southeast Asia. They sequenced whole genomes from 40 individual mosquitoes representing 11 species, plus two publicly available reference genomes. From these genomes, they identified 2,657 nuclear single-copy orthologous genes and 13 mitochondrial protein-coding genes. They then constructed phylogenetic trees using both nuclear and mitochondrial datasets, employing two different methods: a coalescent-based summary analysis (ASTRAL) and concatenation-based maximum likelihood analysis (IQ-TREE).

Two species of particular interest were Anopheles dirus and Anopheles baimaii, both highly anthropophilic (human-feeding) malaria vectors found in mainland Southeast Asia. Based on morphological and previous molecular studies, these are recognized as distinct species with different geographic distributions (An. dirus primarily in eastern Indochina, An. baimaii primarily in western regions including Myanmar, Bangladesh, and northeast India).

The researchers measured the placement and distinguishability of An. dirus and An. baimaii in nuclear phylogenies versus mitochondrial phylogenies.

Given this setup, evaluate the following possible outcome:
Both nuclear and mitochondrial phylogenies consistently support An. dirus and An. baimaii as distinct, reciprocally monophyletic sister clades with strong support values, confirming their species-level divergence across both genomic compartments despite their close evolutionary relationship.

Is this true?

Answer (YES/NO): NO